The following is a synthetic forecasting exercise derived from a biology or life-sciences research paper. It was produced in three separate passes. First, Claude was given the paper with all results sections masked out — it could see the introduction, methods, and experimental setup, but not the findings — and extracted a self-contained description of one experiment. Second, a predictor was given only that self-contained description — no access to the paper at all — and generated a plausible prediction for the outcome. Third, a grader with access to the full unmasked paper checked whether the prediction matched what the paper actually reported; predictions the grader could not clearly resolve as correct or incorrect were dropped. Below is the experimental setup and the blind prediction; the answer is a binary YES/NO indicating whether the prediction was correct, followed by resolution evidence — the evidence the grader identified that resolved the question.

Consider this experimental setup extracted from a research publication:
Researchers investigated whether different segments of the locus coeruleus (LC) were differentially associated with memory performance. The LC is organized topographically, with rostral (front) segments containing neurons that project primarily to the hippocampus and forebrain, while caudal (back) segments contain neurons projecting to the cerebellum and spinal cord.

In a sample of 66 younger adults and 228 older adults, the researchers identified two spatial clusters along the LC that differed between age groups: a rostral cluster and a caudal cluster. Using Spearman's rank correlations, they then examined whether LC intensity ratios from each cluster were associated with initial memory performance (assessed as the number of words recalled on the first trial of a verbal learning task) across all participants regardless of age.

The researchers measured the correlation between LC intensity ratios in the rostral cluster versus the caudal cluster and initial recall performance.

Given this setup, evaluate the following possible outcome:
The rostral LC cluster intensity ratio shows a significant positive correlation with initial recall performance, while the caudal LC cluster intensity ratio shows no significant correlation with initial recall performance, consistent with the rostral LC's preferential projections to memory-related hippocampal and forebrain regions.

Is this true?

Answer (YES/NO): YES